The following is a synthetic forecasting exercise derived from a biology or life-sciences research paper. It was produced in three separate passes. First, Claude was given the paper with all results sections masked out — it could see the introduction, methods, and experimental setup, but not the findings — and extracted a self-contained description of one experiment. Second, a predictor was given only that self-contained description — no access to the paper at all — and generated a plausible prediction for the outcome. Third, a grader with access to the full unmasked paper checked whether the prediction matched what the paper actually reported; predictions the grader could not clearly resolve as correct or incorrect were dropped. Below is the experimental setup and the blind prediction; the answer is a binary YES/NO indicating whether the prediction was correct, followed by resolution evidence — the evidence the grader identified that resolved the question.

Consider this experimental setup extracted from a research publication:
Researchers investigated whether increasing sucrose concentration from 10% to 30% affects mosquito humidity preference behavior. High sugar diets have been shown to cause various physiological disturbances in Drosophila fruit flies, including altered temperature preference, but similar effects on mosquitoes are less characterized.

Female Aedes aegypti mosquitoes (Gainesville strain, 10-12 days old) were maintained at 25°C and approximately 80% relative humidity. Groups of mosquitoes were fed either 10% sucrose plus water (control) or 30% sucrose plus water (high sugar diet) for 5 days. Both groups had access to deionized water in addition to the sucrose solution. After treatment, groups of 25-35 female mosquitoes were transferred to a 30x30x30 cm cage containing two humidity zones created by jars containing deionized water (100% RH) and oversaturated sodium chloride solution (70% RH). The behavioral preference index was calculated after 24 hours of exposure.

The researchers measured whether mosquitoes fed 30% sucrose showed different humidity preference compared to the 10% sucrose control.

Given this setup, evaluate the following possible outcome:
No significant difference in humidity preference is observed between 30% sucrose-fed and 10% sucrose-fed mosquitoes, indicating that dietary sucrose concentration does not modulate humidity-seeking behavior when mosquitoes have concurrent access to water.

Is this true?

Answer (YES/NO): YES